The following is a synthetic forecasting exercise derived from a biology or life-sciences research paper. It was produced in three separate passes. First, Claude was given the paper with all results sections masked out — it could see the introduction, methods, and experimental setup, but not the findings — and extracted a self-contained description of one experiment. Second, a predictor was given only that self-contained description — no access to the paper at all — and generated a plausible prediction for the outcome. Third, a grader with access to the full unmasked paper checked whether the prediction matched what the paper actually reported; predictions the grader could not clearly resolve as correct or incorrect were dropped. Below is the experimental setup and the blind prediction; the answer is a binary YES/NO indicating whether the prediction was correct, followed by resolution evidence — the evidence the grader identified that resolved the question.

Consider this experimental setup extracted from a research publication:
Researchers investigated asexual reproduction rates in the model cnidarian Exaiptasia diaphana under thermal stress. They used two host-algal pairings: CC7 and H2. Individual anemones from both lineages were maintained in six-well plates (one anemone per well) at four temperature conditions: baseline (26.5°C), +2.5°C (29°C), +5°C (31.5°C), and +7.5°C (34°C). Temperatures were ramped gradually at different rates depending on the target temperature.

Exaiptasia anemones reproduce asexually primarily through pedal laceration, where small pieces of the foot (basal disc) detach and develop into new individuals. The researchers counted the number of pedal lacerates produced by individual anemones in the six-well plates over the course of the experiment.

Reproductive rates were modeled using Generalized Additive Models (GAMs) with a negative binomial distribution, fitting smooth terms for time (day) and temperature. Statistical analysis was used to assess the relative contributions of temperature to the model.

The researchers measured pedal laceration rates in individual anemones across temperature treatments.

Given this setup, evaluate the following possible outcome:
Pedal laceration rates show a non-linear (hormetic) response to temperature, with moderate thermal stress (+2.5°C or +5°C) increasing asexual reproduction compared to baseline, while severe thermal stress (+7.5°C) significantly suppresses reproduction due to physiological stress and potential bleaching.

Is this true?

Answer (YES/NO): NO